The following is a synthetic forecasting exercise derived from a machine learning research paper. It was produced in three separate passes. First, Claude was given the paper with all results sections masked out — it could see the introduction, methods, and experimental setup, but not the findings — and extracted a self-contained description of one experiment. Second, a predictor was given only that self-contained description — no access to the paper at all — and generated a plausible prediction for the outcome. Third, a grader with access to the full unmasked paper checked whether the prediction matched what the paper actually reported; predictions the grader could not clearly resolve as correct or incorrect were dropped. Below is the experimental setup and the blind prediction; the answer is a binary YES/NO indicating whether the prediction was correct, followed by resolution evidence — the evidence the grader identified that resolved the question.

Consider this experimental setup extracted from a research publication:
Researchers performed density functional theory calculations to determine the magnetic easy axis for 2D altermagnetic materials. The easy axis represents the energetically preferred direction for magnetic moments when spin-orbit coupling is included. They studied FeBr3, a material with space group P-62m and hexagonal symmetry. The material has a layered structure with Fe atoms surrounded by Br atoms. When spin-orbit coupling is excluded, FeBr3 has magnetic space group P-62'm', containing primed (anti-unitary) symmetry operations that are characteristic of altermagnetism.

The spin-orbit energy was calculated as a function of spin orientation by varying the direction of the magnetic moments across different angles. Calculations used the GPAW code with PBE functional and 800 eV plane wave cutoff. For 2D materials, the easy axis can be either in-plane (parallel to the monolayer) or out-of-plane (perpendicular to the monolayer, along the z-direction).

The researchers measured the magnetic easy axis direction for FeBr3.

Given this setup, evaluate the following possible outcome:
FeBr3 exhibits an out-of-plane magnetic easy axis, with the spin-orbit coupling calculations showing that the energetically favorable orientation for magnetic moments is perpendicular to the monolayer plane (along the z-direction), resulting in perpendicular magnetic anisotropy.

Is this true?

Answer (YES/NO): YES